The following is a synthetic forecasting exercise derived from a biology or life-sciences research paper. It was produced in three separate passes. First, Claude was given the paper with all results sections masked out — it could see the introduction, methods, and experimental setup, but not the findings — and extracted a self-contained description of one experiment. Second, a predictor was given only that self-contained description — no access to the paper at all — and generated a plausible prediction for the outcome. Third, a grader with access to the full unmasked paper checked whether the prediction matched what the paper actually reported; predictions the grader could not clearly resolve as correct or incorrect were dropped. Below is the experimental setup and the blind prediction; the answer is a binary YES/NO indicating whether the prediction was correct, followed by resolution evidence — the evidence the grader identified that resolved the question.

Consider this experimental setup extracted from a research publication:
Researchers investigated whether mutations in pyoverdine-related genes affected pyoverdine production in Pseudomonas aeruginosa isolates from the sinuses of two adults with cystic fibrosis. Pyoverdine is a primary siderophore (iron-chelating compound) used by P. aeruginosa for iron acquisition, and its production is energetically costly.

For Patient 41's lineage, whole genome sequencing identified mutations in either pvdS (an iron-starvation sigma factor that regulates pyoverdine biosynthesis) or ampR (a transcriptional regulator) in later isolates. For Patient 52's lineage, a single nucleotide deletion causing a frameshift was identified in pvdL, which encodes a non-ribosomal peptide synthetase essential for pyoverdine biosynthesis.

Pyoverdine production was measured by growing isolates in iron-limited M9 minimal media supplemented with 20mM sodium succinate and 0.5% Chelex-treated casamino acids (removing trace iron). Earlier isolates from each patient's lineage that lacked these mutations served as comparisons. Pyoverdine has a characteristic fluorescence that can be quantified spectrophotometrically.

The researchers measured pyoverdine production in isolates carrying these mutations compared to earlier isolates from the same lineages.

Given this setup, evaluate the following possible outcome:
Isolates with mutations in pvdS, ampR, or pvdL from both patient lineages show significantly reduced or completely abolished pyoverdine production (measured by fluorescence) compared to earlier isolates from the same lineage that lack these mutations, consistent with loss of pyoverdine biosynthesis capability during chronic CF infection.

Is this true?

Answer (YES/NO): YES